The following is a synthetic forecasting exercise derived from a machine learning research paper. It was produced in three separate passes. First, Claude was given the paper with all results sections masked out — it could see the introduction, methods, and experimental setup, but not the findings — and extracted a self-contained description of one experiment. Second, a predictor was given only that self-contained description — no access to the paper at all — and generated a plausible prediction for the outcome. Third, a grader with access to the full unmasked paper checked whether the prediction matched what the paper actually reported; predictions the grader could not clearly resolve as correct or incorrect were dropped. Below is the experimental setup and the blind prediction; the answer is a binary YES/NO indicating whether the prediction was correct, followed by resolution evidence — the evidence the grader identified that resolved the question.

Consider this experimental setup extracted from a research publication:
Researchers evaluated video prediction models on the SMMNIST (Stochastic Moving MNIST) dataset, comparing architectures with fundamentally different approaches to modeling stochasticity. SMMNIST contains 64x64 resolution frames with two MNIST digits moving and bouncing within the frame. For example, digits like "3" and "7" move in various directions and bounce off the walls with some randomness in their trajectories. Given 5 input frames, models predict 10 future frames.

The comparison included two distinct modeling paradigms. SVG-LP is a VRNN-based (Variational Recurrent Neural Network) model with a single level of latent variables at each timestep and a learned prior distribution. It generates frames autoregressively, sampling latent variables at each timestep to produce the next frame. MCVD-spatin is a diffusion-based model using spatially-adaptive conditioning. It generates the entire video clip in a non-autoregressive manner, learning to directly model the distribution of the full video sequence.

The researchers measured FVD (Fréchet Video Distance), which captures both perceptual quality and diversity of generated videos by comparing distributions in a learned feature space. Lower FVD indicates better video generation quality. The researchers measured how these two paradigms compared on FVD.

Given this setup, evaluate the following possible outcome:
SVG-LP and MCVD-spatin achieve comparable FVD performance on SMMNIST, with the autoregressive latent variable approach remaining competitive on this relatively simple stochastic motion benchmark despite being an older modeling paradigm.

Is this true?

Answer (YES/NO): NO